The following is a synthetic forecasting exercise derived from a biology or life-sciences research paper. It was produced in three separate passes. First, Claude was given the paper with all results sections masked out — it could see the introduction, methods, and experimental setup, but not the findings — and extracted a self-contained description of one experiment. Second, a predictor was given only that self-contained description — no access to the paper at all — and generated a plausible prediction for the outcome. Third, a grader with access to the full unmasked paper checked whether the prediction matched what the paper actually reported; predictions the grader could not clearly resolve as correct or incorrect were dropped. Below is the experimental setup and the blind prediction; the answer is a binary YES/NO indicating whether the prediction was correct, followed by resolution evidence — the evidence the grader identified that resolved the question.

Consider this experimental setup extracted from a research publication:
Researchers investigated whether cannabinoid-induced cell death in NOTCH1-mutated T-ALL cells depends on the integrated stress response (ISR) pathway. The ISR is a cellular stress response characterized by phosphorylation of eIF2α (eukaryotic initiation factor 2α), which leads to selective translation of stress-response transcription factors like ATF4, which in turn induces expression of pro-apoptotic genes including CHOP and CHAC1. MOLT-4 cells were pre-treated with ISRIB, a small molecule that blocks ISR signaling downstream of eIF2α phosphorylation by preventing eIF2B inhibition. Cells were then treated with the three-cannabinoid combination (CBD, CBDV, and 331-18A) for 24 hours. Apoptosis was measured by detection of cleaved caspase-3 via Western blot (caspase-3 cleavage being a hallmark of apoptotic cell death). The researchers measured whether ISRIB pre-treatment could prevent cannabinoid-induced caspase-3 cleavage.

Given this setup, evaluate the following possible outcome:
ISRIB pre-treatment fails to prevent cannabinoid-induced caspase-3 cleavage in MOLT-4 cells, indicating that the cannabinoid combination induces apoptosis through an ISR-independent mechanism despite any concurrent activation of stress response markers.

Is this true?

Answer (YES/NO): NO